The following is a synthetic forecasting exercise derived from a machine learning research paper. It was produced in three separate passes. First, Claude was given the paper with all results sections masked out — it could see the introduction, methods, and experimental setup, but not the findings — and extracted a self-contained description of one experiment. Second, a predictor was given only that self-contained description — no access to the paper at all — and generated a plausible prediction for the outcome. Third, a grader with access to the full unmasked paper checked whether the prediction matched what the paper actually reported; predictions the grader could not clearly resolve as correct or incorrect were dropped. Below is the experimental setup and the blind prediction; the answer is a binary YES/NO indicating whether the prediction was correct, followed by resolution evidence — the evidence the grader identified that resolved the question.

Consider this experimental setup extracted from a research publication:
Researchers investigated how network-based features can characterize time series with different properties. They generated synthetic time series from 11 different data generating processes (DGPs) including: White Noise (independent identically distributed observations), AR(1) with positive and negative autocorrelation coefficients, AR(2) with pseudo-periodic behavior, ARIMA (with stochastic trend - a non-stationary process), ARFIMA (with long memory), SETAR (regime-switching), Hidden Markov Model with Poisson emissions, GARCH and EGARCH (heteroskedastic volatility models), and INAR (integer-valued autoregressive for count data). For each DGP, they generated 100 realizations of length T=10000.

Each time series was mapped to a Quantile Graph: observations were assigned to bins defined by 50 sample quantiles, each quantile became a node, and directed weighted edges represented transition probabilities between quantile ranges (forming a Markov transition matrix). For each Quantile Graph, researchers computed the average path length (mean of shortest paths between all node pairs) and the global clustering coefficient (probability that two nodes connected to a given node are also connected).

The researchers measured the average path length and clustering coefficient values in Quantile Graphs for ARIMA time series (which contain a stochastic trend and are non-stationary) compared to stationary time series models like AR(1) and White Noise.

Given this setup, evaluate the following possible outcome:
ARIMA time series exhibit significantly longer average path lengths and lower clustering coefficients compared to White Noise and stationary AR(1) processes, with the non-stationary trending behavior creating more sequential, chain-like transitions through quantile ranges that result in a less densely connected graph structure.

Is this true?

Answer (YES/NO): YES